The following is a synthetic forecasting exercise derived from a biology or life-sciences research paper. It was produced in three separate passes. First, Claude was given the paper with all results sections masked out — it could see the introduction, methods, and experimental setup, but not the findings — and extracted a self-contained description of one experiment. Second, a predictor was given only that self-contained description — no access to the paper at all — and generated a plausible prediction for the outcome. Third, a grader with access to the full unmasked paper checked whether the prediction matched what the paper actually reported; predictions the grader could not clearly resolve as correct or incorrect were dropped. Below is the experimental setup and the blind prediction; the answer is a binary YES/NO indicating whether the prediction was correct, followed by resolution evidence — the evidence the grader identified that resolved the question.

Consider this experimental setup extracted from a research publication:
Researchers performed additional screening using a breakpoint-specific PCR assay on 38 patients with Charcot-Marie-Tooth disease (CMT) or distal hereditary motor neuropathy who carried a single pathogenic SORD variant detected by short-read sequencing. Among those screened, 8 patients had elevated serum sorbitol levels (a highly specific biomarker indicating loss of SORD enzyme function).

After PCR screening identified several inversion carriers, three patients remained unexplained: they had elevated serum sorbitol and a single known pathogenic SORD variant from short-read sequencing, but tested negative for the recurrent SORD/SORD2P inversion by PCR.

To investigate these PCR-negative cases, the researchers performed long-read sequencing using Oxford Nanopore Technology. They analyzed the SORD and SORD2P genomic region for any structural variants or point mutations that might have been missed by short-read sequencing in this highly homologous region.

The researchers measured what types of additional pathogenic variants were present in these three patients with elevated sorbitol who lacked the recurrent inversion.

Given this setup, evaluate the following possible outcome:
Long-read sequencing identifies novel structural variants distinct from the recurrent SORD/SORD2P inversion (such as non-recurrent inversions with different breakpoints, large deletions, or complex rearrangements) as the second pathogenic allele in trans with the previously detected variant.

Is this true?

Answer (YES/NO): YES